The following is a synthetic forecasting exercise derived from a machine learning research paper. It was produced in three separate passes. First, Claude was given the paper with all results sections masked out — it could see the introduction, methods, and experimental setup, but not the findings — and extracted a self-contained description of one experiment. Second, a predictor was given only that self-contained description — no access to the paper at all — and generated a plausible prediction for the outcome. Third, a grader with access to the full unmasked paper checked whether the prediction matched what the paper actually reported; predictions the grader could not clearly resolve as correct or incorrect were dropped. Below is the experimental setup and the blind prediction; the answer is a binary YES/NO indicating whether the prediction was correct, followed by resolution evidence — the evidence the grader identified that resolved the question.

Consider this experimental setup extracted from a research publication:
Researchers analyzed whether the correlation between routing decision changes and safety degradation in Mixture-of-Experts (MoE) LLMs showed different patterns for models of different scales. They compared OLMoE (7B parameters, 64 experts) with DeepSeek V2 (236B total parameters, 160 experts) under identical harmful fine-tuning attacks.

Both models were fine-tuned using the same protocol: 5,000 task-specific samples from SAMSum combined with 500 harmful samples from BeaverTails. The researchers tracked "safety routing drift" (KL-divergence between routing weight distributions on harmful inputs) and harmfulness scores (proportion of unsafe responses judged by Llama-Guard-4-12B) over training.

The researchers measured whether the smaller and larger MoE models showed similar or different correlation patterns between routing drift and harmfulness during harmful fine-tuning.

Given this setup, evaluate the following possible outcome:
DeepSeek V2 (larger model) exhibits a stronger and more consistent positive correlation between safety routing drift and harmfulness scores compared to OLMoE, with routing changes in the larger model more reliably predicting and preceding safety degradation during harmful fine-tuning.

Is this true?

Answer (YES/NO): NO